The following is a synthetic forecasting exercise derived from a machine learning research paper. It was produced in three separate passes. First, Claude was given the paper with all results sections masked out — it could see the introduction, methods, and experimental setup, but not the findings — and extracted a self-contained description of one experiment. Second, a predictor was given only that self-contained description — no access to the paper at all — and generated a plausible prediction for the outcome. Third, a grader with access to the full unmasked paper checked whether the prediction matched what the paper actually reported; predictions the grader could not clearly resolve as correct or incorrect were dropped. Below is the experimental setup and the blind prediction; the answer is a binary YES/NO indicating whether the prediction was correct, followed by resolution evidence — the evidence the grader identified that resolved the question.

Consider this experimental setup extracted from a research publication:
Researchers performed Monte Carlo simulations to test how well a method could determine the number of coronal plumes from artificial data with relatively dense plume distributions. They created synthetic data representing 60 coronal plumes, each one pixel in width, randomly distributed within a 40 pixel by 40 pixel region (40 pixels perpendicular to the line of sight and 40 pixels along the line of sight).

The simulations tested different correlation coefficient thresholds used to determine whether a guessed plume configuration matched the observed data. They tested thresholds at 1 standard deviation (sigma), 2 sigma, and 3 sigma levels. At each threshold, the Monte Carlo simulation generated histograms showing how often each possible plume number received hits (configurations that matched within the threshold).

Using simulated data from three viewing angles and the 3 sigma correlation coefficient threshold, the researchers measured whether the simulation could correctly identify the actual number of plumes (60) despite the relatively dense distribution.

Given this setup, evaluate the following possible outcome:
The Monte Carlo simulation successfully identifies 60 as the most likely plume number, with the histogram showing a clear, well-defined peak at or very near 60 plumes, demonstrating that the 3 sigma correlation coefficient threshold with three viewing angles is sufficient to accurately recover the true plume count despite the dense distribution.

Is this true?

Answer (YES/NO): YES